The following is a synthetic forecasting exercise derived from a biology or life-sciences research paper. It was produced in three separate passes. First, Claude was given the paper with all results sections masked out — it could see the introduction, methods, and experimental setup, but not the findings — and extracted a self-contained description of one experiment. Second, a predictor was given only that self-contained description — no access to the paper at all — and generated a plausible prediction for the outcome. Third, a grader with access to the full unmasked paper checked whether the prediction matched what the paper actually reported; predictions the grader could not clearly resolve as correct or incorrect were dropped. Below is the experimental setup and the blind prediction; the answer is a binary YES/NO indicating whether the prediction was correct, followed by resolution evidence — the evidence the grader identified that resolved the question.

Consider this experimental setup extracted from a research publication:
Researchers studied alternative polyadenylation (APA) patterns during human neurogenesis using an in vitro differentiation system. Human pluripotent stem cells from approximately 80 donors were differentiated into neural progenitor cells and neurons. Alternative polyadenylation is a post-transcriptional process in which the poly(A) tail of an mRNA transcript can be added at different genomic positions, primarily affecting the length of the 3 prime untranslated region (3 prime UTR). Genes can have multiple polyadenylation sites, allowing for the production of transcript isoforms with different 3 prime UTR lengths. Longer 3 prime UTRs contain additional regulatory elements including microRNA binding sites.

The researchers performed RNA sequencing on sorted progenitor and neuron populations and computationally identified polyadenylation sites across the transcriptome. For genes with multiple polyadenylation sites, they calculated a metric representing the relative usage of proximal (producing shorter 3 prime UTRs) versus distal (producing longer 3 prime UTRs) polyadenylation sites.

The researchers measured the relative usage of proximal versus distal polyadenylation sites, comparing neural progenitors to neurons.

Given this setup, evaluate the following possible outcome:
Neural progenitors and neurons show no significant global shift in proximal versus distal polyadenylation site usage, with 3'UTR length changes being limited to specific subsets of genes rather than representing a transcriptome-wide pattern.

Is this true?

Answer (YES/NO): NO